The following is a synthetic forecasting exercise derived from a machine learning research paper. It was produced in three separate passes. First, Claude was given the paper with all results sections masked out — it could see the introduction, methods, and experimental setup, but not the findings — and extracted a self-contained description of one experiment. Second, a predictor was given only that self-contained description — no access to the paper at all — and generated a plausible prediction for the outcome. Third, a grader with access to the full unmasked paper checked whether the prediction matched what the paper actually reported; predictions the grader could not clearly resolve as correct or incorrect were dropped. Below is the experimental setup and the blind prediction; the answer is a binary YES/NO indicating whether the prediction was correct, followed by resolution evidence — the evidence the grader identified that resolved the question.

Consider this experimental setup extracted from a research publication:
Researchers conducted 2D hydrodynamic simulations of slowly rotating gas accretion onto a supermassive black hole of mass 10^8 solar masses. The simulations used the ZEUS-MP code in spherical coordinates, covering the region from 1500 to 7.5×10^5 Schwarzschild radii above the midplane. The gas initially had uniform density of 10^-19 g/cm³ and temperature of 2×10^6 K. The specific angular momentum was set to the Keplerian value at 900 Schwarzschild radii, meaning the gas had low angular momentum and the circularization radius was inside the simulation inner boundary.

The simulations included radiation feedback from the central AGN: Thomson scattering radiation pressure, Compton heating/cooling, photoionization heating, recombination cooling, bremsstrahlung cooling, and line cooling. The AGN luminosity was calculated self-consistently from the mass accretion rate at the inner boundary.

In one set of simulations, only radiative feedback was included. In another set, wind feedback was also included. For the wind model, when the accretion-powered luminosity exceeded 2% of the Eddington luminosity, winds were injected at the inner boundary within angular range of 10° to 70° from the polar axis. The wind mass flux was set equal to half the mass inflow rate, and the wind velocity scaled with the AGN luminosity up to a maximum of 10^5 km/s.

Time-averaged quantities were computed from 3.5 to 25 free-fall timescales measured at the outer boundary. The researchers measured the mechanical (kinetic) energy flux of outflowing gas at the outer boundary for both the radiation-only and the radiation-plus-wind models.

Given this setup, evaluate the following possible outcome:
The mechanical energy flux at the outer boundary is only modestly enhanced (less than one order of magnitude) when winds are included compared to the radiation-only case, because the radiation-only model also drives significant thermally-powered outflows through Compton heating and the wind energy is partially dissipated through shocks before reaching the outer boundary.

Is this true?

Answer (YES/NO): NO